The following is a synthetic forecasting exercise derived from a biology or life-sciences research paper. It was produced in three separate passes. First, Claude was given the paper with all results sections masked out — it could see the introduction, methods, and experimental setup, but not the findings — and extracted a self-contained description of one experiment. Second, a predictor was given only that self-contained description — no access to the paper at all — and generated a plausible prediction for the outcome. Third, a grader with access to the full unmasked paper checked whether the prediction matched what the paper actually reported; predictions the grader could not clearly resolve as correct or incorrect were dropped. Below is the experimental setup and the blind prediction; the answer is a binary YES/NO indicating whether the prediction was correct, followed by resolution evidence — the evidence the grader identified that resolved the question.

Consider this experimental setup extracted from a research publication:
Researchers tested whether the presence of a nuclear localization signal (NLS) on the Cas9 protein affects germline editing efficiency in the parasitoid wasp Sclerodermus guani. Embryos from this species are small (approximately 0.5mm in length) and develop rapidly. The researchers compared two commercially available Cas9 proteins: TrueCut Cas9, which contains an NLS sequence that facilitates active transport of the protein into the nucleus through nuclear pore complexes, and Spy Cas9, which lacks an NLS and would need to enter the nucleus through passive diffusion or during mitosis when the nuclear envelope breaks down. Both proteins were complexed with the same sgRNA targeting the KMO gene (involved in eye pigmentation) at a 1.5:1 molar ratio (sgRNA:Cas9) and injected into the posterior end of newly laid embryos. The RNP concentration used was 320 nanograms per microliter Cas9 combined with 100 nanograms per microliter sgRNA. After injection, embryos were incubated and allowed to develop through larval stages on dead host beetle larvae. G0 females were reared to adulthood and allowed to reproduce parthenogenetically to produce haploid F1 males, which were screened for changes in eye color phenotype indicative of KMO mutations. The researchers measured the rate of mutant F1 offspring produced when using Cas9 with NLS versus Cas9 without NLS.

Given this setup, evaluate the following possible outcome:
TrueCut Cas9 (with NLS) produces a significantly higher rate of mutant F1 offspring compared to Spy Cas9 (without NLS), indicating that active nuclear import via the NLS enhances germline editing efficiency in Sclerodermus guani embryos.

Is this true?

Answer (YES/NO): YES